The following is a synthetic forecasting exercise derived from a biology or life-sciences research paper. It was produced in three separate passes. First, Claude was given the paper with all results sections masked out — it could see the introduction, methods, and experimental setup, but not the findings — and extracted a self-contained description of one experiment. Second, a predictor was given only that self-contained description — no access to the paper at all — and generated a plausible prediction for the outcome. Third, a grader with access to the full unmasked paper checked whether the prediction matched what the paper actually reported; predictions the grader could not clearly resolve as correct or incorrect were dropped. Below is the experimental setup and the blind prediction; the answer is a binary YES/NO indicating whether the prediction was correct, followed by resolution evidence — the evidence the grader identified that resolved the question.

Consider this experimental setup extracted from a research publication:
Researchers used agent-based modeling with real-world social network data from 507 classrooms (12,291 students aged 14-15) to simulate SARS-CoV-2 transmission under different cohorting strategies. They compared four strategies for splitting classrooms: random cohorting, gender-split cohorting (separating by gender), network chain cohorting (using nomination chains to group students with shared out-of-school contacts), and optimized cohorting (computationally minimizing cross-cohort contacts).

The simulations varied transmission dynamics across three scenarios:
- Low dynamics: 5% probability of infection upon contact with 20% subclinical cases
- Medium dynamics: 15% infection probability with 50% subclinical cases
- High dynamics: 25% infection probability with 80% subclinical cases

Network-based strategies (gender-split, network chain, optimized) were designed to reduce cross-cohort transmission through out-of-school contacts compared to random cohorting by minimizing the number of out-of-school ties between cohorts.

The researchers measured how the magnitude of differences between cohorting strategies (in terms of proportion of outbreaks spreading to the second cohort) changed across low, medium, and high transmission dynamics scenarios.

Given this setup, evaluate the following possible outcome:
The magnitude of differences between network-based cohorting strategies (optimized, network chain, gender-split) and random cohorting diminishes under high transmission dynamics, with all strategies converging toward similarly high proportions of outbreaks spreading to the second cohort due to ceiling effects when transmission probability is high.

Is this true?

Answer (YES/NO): NO